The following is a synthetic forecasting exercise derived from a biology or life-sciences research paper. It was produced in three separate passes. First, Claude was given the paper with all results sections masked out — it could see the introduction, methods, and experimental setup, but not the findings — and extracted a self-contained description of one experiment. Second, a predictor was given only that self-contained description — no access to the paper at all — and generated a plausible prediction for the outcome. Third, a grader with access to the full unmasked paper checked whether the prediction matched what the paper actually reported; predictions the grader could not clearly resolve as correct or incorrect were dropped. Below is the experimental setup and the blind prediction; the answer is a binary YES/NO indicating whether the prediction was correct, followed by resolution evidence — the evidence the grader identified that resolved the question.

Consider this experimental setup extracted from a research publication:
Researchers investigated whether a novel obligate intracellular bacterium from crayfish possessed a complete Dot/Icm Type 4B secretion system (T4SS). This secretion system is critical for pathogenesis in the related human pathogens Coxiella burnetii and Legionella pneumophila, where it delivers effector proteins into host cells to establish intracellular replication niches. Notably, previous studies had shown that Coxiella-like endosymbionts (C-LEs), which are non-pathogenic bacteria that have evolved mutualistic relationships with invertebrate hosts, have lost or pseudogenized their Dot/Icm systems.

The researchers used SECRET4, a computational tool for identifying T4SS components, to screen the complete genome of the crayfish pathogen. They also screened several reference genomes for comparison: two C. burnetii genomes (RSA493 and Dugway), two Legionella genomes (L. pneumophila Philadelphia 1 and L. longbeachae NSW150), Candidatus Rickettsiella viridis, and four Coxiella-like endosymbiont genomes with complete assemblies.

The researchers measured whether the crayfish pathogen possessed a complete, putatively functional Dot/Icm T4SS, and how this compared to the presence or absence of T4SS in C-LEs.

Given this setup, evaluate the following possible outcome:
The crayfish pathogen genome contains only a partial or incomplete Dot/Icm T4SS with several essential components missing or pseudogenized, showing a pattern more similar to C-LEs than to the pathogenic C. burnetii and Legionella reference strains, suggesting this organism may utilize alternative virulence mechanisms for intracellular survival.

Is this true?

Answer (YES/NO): NO